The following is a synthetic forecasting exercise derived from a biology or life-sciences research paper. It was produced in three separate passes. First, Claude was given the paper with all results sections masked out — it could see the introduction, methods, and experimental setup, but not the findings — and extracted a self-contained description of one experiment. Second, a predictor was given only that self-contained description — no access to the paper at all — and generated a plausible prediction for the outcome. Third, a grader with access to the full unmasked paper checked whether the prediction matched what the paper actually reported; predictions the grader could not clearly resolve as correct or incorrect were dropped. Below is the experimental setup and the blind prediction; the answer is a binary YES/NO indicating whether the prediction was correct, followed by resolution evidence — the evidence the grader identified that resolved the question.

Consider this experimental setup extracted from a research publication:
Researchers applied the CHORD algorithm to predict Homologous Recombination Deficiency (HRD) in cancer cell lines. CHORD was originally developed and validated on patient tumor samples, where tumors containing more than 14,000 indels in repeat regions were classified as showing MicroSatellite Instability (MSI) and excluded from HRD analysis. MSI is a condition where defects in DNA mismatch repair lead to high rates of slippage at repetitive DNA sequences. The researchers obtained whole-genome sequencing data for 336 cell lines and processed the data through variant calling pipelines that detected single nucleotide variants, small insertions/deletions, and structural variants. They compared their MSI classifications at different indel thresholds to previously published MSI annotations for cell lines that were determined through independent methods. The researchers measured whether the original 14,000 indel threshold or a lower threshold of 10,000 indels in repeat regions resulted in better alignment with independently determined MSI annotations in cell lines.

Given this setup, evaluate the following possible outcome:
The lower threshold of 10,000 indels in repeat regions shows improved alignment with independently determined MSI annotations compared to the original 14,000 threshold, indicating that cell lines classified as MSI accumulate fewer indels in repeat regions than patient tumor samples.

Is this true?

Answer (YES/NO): YES